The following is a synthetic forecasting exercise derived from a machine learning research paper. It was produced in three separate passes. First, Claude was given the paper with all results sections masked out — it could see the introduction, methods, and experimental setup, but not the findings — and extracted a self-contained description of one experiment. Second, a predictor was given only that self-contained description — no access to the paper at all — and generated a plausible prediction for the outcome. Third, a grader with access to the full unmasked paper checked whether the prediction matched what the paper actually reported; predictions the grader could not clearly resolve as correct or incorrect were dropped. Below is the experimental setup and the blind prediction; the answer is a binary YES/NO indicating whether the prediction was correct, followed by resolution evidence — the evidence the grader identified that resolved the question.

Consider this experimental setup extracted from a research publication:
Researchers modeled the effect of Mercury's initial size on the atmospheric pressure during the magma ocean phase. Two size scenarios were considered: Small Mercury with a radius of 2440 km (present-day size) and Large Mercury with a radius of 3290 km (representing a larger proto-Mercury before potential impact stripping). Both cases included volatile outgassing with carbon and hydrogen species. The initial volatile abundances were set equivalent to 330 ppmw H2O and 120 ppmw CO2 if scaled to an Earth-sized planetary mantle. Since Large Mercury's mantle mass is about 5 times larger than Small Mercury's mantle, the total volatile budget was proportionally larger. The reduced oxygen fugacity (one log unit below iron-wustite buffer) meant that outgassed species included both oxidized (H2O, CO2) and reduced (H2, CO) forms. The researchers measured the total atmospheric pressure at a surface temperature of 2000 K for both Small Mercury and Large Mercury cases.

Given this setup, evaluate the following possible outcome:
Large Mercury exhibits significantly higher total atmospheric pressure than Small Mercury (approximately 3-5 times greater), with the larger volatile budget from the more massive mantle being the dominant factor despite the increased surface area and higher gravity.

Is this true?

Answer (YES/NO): NO